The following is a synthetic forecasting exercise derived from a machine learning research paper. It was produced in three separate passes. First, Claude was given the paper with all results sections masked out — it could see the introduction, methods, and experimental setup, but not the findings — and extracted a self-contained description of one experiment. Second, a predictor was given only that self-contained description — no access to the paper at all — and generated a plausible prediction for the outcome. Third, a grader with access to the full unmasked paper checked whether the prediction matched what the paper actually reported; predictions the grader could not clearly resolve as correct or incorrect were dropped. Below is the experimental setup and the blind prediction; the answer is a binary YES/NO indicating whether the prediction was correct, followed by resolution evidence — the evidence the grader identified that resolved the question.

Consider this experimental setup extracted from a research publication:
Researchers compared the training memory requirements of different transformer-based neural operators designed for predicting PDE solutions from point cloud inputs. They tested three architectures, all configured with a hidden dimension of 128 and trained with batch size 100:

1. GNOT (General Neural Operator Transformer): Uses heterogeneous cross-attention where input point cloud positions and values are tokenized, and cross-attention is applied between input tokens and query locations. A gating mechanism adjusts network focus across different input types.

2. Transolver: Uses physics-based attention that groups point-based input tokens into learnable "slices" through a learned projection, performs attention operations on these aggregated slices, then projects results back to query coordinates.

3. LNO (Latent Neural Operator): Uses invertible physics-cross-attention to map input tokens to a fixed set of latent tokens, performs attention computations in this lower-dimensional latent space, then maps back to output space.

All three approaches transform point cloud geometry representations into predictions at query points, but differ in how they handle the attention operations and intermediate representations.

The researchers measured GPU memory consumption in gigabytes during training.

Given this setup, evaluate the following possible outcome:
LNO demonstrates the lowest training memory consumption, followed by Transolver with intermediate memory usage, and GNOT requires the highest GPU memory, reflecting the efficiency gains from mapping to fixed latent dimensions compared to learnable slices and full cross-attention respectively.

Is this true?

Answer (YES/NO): NO